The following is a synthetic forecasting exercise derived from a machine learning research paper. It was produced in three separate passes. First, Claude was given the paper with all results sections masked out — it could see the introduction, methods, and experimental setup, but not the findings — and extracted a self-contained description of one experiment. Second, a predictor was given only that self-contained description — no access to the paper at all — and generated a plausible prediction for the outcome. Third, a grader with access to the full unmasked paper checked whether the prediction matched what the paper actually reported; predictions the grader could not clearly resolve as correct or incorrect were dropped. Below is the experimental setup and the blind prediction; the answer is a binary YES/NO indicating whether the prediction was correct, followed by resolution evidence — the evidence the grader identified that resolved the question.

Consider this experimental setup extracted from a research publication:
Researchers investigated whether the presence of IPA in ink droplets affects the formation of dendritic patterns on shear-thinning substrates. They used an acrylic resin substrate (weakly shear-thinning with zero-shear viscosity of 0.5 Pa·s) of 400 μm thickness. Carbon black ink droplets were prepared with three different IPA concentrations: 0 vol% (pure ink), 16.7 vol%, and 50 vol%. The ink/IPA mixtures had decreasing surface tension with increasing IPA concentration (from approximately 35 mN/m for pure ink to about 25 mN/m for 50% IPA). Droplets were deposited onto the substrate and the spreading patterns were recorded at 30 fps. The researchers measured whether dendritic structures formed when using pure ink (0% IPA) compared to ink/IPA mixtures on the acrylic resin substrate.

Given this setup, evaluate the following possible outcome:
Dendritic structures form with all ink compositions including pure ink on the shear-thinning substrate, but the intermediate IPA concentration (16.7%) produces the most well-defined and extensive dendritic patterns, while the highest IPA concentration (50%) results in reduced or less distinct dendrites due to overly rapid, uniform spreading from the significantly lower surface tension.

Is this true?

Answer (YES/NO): NO